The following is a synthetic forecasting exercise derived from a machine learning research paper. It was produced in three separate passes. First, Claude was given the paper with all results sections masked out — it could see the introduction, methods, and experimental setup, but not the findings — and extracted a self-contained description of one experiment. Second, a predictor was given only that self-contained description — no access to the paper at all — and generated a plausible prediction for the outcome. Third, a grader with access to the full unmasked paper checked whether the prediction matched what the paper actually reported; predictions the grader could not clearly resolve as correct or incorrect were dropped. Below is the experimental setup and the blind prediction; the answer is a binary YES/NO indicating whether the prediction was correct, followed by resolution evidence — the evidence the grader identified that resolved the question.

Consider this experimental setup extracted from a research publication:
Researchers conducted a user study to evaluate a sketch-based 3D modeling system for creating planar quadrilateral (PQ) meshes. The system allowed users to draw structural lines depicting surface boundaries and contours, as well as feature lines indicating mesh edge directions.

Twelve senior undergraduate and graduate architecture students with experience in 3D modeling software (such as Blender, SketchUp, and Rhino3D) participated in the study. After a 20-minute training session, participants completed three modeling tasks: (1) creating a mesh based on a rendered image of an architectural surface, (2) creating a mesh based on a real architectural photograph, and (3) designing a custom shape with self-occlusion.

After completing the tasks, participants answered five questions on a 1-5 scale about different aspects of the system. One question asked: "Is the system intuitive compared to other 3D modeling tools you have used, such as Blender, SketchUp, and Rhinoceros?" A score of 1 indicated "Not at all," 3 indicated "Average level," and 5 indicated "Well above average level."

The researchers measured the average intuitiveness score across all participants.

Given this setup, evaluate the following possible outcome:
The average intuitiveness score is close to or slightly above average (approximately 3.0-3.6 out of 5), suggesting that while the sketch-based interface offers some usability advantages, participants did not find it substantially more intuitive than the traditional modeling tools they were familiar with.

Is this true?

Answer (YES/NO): NO